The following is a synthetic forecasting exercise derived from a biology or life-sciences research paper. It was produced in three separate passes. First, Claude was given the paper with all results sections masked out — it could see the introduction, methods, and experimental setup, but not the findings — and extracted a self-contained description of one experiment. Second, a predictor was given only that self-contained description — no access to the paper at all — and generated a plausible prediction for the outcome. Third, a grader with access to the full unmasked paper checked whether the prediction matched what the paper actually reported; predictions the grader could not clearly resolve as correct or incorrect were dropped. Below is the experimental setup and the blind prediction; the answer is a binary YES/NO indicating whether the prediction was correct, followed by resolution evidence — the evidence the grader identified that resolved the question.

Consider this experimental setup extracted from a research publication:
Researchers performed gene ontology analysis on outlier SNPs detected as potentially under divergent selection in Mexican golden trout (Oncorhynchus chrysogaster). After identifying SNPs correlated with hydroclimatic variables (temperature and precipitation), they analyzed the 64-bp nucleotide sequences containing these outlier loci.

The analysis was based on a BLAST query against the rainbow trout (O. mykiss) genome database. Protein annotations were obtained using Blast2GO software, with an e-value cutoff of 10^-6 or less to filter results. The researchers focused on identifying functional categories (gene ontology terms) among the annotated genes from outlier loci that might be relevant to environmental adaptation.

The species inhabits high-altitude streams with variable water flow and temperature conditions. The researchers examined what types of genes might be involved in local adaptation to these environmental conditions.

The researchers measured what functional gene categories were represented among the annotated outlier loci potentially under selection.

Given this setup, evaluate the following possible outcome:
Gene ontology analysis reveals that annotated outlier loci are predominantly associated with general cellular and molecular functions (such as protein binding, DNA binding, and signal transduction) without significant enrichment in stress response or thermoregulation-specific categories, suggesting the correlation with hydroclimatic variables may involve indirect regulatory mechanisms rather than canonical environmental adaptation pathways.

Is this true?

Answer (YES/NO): NO